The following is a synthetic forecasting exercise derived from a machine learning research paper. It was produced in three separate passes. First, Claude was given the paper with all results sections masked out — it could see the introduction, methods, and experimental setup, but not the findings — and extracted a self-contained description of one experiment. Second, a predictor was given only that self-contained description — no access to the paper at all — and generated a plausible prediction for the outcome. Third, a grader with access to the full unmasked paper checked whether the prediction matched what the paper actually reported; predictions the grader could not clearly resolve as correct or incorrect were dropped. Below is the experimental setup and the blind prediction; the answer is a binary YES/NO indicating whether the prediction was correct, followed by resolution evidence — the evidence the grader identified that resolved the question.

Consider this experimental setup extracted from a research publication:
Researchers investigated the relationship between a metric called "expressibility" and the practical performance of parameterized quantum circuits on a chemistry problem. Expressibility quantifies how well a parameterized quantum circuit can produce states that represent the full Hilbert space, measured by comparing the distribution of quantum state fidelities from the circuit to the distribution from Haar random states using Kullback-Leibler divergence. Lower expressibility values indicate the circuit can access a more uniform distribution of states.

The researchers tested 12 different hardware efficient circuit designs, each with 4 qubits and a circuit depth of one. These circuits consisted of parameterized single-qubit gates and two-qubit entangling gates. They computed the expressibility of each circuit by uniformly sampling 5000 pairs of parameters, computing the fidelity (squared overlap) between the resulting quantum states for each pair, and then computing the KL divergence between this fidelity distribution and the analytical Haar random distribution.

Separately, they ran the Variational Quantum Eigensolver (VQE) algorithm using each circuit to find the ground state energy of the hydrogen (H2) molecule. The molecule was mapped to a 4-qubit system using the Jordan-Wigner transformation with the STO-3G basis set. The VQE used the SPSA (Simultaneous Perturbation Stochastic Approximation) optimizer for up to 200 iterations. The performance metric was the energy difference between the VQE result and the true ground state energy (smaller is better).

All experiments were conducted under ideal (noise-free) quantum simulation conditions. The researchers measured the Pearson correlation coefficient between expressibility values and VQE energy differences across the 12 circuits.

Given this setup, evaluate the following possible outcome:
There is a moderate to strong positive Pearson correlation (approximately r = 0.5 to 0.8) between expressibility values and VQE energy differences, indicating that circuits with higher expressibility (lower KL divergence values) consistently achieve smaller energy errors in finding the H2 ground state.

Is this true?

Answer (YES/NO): NO